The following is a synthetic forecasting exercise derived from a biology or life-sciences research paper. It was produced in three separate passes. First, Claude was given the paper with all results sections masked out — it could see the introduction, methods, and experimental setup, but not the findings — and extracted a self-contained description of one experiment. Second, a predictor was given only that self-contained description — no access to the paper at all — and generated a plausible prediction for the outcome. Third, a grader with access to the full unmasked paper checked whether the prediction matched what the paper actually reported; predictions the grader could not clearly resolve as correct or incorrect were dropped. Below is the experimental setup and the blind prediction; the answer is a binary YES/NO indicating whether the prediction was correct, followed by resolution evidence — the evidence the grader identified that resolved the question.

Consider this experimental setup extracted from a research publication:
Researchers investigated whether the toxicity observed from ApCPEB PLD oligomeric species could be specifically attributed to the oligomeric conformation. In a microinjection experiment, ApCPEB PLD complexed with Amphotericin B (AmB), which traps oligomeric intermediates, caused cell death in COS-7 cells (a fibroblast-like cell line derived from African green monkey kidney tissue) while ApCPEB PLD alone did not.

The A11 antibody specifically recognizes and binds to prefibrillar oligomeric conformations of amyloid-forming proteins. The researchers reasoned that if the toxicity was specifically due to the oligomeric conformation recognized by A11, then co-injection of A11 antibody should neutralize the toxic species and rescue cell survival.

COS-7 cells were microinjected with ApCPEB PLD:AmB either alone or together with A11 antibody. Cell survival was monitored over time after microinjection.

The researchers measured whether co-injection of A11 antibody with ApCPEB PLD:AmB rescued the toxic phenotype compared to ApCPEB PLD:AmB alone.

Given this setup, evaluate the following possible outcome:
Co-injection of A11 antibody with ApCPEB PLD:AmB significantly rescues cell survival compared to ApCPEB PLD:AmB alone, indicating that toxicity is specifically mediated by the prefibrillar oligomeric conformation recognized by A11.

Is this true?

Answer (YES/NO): YES